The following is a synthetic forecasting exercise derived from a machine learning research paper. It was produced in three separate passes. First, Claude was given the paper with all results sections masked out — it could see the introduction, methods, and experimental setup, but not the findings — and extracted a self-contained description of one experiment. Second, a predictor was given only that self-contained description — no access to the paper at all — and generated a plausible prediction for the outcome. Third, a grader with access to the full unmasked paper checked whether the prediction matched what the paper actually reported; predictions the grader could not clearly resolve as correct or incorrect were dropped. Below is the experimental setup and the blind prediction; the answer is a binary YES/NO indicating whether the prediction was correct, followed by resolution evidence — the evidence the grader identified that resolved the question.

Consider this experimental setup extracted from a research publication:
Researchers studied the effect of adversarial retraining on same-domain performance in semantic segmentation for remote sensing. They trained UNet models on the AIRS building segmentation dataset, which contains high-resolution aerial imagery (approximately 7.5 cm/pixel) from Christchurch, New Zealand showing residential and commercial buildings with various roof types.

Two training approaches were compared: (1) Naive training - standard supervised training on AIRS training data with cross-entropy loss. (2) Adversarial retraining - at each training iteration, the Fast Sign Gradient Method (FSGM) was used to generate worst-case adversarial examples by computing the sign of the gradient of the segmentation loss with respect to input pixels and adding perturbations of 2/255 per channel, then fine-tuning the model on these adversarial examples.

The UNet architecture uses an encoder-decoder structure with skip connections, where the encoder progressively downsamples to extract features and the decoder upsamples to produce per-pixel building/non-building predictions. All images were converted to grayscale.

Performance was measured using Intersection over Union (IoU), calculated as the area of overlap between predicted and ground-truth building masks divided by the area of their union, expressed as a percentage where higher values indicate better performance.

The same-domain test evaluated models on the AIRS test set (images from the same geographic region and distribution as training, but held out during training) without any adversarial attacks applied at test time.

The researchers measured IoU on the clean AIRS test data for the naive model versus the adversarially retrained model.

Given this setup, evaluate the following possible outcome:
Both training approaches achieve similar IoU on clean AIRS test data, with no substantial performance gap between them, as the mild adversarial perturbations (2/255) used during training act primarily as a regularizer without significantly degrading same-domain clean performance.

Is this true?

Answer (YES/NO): NO